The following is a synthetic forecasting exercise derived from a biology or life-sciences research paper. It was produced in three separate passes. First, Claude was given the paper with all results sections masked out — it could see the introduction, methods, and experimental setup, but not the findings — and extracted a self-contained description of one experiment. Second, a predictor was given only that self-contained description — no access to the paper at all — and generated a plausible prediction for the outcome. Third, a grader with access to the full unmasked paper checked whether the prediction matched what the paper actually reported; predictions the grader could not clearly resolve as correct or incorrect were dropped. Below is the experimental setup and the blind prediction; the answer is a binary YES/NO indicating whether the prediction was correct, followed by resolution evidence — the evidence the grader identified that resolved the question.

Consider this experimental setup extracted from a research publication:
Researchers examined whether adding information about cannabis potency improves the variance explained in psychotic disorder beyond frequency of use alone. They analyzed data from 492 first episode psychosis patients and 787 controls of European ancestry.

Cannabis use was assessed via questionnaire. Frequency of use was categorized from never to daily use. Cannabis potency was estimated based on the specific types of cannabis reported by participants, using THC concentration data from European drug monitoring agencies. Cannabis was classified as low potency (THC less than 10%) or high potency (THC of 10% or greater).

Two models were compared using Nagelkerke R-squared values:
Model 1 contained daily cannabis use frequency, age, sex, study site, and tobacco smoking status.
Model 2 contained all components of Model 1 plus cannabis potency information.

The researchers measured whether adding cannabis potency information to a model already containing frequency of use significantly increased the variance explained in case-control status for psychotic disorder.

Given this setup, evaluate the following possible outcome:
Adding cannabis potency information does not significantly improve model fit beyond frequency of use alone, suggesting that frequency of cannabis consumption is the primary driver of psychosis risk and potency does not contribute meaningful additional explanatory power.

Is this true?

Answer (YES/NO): NO